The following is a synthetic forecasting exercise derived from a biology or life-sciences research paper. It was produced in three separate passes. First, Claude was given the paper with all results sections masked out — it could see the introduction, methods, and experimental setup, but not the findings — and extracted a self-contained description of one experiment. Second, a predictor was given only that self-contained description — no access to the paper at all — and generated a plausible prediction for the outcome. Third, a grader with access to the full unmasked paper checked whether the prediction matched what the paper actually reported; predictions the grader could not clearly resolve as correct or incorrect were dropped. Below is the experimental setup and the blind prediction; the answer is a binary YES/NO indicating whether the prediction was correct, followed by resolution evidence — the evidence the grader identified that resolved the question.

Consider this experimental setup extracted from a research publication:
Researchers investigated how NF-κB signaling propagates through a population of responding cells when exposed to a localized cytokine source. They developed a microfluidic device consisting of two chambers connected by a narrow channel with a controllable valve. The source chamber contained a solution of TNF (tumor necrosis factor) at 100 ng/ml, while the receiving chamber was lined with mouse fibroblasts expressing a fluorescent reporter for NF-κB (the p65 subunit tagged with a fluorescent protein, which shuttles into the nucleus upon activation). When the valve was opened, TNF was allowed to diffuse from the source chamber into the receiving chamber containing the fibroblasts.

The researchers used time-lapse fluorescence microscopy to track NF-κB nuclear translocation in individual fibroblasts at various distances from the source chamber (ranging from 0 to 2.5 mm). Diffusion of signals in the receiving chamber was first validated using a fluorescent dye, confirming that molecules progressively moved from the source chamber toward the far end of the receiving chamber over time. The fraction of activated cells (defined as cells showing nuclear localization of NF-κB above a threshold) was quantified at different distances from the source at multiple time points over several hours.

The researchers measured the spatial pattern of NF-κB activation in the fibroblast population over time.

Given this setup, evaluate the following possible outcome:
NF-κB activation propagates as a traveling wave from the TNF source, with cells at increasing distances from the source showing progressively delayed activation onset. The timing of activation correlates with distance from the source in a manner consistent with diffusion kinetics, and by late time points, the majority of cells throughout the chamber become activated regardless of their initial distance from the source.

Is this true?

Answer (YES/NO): NO